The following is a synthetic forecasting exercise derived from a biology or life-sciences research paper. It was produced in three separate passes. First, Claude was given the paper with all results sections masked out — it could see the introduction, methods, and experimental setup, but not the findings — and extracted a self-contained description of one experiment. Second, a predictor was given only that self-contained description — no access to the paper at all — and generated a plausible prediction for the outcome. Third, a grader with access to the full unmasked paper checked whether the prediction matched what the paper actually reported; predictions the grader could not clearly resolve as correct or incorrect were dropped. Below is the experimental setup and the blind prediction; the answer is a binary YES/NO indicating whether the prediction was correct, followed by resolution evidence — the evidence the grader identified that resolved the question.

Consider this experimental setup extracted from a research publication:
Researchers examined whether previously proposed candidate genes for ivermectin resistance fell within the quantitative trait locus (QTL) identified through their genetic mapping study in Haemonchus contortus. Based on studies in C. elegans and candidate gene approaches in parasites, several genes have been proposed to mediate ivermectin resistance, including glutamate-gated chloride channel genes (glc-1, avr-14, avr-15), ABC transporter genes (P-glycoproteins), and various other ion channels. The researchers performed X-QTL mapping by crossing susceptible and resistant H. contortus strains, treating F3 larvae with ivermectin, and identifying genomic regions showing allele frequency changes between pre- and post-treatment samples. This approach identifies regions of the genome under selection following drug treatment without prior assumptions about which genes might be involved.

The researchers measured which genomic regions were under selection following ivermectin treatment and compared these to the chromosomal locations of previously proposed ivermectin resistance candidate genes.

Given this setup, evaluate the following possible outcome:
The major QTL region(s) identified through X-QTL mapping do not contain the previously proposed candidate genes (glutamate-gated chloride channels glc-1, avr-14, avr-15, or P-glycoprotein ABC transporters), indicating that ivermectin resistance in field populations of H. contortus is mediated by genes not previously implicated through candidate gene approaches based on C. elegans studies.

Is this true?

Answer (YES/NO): YES